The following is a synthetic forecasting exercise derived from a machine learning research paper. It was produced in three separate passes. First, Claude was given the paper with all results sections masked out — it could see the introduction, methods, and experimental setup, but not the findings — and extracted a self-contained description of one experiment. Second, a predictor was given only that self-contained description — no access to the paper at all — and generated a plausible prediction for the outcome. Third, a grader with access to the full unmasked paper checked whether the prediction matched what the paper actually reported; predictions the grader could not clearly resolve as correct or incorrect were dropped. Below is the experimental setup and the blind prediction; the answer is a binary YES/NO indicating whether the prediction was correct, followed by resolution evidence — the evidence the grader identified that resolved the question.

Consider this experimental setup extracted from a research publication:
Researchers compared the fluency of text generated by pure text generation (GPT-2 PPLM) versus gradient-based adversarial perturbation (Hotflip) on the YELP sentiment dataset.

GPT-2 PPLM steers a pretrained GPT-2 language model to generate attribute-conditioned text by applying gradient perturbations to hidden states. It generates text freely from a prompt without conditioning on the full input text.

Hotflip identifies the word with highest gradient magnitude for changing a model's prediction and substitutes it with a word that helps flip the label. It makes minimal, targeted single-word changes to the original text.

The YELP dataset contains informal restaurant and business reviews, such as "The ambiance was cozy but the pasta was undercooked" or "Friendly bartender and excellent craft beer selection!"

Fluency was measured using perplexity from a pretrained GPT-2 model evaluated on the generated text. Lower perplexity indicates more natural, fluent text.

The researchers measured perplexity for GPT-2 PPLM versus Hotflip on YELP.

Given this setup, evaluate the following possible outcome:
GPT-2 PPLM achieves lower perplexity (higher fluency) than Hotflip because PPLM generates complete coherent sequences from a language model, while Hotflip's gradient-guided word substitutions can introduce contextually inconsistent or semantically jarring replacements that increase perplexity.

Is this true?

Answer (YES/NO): YES